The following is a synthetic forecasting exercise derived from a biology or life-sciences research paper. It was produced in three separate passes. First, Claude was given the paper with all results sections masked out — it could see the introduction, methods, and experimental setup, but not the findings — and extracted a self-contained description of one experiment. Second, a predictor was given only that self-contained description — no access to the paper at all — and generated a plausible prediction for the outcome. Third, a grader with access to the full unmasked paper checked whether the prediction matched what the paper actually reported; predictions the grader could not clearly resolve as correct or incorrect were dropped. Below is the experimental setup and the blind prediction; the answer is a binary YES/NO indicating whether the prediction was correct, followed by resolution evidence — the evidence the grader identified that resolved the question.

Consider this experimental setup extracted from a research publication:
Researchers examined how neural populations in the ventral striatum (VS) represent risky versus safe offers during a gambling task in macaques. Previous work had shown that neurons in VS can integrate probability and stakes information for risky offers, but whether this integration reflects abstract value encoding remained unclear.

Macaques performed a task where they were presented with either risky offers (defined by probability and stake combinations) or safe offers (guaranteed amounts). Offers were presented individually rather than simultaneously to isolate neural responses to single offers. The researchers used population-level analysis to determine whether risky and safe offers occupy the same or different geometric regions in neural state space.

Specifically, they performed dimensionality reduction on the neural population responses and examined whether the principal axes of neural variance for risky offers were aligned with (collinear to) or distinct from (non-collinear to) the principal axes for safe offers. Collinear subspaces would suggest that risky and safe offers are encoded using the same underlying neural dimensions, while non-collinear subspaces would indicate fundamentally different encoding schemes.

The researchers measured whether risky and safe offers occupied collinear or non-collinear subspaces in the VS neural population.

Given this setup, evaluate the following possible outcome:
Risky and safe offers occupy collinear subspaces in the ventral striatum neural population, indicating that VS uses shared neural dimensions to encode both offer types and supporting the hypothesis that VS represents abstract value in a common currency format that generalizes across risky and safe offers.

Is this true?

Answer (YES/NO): NO